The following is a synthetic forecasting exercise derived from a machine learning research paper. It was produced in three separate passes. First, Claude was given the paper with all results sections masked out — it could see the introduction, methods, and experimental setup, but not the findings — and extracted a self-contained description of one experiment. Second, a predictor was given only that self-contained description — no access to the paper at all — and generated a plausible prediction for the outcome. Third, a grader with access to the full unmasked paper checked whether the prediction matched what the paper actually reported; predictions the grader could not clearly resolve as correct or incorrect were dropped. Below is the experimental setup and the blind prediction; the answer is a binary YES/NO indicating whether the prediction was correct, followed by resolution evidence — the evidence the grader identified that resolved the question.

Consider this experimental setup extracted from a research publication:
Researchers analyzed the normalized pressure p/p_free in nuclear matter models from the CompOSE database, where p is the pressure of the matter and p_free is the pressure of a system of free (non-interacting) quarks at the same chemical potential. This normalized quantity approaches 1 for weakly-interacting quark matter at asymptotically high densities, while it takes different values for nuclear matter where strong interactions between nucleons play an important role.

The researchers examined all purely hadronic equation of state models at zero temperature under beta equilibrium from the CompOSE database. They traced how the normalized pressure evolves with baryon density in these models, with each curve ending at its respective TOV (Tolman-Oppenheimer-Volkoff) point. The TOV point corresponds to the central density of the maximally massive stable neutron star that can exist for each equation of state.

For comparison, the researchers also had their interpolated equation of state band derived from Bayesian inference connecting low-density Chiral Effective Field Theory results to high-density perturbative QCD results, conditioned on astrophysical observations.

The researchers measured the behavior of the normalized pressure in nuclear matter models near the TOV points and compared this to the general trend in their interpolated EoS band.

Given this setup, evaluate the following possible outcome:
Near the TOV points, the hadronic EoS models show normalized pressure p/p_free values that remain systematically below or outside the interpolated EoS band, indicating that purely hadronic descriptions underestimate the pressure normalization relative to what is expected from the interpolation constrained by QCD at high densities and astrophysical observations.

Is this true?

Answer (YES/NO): NO